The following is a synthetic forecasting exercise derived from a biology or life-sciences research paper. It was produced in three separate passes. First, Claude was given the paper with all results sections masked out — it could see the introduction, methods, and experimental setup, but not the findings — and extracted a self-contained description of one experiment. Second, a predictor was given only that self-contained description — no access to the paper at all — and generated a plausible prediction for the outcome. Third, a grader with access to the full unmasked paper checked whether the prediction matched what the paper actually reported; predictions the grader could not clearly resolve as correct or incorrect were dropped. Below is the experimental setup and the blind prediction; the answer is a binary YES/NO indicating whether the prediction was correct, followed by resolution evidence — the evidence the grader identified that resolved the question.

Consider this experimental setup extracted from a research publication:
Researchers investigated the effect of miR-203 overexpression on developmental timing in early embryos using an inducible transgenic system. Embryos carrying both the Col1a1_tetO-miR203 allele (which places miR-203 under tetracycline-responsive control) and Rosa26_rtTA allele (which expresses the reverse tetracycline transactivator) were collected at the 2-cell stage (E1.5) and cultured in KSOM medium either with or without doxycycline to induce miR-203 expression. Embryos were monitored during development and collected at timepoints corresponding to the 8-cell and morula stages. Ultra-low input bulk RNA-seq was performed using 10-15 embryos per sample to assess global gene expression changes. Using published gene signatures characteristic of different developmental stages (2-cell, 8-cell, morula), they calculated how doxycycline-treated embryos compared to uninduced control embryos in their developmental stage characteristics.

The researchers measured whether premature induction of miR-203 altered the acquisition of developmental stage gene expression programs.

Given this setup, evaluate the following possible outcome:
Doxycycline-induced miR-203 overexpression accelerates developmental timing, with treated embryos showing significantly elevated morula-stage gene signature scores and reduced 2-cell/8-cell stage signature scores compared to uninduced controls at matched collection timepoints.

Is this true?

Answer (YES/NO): NO